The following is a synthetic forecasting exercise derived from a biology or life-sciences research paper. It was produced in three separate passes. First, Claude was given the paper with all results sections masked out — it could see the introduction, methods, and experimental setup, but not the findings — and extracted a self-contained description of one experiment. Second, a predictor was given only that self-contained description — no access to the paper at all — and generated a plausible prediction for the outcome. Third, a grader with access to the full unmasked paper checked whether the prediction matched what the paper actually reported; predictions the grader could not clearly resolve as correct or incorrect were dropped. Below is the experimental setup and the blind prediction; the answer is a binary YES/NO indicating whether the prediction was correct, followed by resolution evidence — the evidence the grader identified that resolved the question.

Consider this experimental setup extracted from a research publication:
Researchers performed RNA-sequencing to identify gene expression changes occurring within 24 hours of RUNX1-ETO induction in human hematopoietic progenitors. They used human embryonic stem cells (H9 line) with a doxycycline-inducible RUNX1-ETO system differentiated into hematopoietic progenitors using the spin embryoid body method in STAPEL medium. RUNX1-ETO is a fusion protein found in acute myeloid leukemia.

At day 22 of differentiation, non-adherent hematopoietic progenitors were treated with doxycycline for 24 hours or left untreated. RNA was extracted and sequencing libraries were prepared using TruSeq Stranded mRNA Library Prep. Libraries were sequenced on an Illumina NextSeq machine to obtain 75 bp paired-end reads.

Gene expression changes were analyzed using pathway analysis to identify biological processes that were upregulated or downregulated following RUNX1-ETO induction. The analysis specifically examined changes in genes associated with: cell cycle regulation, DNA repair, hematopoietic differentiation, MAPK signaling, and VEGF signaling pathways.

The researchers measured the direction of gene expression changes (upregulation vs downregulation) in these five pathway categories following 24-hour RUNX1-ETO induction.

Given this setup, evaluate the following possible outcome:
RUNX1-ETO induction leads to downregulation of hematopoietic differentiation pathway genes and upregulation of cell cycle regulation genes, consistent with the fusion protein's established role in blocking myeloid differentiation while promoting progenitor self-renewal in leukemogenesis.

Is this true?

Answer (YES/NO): NO